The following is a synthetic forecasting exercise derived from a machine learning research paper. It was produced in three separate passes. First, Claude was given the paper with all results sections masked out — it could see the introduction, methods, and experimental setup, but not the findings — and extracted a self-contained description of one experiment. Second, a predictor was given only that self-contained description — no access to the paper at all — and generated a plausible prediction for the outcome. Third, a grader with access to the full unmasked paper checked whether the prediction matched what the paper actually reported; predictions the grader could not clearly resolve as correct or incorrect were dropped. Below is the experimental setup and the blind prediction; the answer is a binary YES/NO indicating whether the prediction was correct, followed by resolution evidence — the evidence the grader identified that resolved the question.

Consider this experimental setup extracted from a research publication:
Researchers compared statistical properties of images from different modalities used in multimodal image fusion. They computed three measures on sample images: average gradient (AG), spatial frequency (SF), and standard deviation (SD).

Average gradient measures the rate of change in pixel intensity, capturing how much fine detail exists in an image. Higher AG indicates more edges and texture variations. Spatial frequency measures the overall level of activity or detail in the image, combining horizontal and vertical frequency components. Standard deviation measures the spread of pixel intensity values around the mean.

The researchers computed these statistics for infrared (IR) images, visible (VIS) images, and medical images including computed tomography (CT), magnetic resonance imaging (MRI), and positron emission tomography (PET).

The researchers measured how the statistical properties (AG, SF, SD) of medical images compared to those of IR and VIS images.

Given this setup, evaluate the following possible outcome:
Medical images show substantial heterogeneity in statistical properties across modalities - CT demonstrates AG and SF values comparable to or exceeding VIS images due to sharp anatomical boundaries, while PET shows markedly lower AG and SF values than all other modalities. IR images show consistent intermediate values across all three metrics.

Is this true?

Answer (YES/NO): NO